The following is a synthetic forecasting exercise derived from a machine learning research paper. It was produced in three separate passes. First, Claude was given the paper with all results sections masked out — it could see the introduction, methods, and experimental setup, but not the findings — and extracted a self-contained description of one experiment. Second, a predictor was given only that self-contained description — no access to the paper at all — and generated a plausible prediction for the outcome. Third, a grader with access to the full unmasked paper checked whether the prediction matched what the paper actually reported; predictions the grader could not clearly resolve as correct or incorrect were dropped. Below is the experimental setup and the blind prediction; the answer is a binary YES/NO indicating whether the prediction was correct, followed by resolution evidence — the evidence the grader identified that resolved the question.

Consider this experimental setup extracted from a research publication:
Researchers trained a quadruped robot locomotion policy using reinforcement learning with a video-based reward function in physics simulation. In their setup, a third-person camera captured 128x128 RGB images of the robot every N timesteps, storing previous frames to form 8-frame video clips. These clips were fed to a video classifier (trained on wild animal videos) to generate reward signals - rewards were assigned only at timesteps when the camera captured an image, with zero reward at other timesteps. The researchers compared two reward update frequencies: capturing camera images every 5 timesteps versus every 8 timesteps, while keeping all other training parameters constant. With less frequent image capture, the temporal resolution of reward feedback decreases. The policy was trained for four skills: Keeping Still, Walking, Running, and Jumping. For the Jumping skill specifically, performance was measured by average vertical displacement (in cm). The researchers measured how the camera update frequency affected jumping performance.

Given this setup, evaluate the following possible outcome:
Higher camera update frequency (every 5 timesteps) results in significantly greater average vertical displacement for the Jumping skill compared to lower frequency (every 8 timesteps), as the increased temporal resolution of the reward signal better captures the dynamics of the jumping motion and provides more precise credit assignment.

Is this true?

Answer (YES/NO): YES